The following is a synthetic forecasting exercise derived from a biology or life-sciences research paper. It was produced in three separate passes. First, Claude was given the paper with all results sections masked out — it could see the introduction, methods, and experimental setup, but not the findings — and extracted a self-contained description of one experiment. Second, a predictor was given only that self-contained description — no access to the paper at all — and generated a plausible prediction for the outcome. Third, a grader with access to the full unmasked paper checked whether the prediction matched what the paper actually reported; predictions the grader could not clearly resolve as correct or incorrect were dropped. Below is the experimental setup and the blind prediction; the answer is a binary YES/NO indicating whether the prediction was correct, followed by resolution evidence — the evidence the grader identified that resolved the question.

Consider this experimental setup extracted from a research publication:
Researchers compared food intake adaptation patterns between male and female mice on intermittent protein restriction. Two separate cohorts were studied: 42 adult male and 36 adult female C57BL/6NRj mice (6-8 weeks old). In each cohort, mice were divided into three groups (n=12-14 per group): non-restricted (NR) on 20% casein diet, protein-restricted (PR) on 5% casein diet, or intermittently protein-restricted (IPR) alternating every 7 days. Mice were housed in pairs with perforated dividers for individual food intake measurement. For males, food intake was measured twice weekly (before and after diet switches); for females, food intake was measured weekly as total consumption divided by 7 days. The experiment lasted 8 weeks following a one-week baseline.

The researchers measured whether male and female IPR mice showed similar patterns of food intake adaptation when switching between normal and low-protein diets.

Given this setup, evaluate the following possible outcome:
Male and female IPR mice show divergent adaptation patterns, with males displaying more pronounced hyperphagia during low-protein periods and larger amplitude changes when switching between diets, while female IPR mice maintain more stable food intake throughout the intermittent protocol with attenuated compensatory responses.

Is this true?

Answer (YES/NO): NO